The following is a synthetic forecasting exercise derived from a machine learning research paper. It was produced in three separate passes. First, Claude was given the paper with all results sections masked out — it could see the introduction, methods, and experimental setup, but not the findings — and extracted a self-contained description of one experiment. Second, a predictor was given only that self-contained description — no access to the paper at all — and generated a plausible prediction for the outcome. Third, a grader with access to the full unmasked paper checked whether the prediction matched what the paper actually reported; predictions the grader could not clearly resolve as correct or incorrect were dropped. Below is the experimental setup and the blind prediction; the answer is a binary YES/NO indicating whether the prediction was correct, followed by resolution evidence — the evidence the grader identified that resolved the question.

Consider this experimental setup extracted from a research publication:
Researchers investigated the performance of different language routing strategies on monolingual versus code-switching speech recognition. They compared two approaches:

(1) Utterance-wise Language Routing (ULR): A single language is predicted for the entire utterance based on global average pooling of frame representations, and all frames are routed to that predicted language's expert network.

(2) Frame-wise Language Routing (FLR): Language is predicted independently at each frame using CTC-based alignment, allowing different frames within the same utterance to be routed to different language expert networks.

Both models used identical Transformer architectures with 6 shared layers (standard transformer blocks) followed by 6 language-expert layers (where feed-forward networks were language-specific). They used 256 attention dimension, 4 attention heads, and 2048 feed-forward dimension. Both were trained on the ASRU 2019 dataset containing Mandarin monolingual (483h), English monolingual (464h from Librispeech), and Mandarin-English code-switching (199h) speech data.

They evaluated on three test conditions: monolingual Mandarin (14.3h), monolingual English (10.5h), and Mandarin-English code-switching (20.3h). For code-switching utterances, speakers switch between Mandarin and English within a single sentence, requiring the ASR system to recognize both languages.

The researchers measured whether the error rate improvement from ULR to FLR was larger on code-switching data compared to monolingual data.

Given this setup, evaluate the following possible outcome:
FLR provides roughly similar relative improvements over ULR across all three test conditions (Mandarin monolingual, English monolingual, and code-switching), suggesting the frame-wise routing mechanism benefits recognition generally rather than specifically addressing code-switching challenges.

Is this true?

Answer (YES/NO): NO